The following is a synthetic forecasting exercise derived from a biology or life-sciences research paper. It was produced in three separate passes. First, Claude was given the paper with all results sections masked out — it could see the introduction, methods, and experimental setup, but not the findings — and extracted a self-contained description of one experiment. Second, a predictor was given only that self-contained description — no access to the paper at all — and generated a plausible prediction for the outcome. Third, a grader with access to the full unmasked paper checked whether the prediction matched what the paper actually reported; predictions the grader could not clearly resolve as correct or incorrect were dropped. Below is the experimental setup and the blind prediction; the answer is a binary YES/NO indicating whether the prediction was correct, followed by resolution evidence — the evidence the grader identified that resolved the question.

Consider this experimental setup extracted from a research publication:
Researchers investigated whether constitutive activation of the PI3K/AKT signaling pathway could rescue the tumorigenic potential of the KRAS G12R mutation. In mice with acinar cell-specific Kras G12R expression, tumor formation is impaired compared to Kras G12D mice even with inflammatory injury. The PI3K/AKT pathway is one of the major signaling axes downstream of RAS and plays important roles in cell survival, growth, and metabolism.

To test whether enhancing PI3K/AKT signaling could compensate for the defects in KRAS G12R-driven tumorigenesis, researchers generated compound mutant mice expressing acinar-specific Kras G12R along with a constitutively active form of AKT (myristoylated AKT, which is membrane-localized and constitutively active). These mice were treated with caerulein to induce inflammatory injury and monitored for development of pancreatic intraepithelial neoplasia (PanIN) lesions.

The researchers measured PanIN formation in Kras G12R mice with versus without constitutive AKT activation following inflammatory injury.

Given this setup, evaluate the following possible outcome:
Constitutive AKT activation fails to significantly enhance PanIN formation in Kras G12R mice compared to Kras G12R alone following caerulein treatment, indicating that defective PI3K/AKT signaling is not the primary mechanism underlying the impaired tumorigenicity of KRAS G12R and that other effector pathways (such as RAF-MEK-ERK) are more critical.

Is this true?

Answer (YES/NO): NO